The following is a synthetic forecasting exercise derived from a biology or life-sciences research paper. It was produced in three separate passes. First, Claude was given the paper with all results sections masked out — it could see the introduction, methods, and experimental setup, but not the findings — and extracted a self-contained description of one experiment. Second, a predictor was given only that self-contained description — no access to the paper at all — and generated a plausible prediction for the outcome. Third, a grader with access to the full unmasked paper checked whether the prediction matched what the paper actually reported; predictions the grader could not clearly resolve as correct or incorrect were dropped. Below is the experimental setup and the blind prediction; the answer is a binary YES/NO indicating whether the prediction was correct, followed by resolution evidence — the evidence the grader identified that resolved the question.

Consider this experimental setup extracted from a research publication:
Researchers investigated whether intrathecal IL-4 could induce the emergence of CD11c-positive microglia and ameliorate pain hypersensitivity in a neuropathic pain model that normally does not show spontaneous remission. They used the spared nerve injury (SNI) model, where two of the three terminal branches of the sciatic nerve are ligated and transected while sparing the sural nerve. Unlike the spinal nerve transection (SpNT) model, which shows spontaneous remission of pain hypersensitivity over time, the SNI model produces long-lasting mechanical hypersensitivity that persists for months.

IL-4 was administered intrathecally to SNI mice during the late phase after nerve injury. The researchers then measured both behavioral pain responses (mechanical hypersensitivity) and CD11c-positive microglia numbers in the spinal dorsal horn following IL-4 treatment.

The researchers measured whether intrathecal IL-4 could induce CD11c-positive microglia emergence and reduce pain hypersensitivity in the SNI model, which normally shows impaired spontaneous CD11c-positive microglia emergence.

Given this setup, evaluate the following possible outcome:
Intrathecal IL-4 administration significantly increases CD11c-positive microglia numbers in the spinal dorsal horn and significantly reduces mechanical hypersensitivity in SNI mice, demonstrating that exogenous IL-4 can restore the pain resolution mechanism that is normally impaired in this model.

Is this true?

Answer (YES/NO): YES